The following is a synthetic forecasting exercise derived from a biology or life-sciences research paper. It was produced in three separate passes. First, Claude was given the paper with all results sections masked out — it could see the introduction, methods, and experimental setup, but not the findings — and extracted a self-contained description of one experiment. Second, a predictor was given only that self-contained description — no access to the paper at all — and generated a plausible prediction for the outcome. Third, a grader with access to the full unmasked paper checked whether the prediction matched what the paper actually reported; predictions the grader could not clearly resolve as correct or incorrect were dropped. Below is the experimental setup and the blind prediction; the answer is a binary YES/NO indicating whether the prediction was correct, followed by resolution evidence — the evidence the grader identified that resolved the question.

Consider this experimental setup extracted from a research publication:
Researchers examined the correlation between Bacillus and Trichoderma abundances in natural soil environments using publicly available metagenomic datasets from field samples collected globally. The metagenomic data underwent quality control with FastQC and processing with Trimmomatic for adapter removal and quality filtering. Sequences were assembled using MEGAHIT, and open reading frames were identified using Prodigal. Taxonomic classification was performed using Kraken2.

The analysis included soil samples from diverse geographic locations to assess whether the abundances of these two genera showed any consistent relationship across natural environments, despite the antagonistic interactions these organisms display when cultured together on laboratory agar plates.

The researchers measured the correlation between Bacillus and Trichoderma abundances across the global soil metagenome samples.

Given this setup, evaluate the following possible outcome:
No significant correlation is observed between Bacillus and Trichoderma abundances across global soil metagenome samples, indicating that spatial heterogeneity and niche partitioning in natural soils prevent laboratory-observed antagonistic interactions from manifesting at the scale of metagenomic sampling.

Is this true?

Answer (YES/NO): NO